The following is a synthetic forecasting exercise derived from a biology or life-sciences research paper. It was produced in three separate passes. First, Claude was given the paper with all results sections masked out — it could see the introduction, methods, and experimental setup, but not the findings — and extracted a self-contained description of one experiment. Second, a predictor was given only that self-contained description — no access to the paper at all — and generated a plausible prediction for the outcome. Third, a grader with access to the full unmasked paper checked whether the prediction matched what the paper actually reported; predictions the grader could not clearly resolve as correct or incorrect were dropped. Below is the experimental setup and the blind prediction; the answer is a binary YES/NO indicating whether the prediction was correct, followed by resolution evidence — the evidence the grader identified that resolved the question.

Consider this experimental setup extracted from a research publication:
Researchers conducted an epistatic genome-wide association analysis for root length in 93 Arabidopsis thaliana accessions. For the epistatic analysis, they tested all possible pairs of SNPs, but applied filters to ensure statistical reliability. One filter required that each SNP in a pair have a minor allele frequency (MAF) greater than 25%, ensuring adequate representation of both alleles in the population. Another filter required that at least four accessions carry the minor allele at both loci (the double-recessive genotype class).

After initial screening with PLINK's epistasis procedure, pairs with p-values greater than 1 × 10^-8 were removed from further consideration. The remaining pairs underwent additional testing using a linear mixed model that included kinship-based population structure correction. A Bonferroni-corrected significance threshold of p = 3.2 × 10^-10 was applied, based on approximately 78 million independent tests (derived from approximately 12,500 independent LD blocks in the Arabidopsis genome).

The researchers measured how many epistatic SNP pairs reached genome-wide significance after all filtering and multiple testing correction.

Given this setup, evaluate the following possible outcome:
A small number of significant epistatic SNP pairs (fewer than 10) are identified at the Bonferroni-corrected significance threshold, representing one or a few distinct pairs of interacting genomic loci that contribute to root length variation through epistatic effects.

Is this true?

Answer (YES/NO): YES